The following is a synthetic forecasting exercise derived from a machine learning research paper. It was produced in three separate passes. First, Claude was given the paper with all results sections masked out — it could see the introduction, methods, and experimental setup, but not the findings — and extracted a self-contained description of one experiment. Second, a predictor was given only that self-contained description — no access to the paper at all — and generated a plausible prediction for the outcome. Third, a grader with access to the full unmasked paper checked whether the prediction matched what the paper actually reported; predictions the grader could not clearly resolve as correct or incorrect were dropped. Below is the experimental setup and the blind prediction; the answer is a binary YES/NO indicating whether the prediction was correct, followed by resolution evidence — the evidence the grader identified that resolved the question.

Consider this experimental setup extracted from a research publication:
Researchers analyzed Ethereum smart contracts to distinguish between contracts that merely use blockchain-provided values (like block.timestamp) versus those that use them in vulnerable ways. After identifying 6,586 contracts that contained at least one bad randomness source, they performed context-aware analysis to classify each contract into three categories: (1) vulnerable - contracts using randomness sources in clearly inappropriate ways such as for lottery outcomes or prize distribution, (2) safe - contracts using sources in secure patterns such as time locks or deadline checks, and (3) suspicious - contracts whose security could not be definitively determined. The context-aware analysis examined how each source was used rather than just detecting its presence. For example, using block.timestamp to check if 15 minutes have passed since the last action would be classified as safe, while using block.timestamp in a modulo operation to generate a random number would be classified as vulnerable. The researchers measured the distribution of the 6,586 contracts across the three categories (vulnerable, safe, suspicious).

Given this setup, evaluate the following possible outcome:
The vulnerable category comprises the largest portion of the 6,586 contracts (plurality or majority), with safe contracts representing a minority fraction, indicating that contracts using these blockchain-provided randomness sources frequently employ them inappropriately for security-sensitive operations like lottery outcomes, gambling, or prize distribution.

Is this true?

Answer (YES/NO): NO